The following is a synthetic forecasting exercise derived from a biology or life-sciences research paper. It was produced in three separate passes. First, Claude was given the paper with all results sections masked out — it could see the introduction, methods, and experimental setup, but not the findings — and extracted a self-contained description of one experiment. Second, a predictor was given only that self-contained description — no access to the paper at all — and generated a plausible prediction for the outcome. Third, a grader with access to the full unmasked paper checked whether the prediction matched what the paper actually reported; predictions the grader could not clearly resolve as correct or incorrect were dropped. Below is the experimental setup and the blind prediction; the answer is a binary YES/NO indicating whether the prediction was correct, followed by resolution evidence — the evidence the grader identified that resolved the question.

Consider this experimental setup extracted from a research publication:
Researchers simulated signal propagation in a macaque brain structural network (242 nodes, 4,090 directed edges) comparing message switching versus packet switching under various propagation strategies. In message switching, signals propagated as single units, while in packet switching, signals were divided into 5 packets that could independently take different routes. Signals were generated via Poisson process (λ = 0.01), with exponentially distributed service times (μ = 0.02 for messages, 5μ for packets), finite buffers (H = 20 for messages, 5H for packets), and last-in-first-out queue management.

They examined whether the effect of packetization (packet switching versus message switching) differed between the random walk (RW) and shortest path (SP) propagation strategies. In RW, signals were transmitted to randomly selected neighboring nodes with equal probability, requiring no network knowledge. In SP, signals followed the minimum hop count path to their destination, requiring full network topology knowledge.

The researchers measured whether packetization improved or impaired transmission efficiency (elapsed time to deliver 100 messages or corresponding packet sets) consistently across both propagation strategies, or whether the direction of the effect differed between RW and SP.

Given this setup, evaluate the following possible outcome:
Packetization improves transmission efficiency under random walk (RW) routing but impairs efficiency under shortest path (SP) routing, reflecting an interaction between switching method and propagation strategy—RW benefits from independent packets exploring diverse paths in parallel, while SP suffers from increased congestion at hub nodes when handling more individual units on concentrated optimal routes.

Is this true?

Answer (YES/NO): NO